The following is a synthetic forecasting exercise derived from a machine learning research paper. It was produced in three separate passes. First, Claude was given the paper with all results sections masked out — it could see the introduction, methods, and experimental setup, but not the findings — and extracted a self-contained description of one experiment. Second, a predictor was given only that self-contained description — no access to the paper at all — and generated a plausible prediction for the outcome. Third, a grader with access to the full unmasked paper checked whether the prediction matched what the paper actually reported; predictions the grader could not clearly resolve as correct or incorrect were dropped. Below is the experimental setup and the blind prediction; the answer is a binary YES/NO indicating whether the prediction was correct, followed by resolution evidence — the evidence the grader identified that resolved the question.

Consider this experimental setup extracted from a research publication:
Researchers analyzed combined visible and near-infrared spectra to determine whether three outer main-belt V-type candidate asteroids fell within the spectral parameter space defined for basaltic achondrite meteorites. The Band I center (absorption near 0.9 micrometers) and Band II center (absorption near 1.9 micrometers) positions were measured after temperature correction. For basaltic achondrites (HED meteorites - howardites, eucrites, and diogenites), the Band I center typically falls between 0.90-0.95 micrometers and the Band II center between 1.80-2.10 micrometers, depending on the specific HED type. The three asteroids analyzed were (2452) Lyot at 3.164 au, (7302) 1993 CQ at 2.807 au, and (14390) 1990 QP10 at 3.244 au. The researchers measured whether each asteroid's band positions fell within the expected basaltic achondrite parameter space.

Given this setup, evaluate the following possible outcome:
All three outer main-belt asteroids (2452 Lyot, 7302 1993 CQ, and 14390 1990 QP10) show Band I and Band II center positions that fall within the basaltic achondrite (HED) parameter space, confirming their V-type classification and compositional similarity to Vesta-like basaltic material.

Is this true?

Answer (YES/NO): NO